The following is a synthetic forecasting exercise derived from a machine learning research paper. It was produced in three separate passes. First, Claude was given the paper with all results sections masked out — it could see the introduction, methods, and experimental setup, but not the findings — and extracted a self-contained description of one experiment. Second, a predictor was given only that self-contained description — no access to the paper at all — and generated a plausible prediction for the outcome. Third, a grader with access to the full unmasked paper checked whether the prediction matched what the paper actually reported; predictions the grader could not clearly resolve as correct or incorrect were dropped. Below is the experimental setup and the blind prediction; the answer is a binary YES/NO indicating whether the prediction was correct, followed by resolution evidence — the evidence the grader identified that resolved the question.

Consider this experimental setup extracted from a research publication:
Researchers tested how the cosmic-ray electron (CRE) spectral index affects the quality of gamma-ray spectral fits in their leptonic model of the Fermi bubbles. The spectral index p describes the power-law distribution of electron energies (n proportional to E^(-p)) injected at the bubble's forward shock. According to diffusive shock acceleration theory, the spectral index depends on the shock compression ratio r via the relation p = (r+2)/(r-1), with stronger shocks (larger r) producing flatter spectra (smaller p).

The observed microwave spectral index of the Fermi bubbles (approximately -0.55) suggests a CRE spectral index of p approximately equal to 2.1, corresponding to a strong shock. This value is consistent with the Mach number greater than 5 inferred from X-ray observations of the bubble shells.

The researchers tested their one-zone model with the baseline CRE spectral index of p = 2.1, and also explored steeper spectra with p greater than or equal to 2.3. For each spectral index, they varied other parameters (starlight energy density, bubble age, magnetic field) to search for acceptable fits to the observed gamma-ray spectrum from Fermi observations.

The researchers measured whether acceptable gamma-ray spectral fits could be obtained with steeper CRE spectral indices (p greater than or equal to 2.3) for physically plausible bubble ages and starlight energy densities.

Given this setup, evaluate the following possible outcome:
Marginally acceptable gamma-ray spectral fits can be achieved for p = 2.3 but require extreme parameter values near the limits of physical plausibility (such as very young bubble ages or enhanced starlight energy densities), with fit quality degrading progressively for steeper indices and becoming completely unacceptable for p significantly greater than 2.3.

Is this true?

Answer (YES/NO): NO